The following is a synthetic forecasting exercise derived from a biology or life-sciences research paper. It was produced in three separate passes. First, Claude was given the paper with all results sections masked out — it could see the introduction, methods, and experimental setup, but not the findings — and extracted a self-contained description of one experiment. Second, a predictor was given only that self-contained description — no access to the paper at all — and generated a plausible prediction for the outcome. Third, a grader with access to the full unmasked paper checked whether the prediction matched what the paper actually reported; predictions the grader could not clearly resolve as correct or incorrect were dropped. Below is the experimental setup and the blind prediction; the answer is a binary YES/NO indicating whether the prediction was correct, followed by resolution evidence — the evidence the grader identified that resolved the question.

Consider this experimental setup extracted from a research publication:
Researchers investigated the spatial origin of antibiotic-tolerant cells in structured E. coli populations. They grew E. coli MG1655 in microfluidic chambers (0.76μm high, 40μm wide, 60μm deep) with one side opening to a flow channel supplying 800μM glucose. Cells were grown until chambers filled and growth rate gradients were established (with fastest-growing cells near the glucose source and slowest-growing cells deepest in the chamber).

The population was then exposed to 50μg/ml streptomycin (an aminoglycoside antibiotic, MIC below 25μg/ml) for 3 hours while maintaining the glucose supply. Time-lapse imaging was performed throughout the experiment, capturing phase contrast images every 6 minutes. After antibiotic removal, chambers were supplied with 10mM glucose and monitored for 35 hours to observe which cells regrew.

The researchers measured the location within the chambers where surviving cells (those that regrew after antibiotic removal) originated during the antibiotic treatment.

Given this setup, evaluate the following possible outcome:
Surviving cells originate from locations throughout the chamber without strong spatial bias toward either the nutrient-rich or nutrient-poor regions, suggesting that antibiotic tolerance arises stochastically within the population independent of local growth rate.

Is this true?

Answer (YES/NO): NO